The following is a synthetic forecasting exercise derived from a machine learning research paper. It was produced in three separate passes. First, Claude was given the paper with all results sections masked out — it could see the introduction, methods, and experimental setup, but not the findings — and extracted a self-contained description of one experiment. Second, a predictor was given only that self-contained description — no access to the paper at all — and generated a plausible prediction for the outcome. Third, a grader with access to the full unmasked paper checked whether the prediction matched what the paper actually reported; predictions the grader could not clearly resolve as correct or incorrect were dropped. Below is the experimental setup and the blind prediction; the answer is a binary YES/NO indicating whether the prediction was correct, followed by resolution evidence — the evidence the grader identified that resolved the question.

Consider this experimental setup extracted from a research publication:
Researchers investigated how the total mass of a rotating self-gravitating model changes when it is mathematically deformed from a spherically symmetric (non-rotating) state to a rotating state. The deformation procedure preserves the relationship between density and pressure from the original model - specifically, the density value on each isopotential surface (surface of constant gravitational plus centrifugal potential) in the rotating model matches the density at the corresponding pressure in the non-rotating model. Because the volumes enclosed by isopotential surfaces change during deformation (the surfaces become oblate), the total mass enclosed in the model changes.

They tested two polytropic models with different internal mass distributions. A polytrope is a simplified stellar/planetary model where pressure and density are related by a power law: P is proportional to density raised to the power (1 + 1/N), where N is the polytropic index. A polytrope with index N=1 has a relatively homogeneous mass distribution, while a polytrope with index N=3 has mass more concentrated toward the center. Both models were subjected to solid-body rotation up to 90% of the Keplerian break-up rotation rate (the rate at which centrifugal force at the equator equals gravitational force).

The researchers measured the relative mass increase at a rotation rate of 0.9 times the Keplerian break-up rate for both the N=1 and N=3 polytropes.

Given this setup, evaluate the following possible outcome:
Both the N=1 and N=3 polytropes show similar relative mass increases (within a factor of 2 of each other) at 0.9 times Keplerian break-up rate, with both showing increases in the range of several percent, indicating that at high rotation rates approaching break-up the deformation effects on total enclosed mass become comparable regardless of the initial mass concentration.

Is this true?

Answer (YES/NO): NO